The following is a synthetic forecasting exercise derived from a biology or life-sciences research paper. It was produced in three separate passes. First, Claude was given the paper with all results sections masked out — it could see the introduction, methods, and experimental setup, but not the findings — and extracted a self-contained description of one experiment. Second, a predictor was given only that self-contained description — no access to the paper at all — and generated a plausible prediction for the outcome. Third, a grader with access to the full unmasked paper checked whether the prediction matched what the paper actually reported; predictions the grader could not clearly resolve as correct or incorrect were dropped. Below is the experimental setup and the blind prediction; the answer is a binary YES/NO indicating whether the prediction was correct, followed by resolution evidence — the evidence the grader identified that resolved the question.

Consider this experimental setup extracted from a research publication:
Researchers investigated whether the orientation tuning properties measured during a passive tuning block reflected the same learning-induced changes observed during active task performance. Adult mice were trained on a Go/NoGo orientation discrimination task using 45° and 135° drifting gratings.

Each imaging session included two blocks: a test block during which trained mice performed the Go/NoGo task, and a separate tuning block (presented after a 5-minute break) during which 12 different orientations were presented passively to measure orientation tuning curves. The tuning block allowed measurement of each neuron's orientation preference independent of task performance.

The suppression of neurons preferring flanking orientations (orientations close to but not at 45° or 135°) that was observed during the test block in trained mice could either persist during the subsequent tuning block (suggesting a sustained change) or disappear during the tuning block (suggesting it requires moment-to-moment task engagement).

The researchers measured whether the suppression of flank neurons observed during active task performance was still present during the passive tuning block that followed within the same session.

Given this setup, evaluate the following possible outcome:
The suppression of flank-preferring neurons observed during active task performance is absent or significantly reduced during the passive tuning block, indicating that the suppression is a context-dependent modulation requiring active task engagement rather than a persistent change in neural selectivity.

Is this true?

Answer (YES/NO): NO